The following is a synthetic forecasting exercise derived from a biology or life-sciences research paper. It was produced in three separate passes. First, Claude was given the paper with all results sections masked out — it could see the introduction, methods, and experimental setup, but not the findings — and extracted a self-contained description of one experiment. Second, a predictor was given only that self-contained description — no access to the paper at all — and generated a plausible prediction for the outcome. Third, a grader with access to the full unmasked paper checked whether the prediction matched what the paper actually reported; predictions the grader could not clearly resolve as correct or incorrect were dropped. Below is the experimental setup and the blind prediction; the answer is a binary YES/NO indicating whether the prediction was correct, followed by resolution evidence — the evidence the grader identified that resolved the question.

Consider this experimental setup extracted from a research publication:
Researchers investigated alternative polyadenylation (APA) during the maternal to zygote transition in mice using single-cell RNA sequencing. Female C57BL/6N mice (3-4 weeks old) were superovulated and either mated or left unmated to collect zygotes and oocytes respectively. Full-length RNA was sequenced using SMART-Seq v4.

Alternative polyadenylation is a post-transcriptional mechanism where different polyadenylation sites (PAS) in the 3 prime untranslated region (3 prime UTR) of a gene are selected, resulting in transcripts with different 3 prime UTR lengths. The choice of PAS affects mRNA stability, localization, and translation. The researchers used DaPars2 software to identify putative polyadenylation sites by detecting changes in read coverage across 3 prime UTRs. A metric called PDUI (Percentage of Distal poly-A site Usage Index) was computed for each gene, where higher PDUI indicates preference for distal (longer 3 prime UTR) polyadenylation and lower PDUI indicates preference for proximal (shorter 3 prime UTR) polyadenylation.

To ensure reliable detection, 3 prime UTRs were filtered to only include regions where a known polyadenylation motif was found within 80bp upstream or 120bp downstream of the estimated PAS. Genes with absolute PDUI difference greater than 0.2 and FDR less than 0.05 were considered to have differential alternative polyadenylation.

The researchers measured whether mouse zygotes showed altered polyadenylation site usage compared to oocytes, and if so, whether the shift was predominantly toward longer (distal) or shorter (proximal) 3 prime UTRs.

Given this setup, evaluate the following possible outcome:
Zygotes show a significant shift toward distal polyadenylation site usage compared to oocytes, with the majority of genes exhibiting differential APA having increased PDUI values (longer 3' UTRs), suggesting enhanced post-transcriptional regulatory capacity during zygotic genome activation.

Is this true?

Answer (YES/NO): NO